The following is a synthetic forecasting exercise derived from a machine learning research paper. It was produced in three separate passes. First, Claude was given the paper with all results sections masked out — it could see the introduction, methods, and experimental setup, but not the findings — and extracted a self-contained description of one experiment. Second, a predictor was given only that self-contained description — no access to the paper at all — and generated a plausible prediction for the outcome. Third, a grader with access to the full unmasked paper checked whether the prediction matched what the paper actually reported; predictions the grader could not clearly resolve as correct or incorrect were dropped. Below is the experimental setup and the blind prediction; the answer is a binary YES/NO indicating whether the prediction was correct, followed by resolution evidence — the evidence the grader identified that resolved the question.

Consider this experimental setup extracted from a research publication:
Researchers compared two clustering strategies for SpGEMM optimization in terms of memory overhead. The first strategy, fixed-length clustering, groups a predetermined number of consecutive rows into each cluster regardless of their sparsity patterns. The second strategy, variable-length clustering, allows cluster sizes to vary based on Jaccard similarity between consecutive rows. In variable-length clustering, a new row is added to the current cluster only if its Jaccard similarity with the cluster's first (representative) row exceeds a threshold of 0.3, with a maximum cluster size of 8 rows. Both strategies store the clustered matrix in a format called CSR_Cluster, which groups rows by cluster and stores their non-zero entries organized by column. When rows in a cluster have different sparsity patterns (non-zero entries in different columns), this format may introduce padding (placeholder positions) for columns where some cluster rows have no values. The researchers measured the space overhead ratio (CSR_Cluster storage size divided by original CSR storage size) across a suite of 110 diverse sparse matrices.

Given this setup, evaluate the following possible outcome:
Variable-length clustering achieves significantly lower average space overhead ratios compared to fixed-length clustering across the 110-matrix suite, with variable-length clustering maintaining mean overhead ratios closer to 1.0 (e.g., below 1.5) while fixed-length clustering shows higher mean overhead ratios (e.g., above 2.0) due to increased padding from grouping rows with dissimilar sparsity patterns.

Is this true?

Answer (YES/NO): NO